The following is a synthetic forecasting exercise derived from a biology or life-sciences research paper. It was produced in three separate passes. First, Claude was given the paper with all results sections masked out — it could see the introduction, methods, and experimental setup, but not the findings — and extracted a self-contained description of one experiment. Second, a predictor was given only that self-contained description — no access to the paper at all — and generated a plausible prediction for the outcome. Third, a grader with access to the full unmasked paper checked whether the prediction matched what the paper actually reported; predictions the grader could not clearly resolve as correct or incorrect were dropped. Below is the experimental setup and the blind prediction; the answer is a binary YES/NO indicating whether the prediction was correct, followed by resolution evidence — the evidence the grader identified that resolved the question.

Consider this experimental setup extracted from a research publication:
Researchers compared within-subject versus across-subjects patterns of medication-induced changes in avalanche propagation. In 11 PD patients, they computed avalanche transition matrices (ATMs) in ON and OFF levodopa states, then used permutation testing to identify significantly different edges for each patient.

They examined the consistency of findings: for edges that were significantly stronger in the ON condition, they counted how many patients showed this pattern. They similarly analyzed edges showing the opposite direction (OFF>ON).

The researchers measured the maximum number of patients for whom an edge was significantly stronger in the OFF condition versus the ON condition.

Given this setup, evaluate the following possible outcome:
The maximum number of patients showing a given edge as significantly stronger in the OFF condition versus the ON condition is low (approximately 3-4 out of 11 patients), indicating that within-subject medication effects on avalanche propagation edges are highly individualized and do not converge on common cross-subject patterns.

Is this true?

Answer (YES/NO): NO